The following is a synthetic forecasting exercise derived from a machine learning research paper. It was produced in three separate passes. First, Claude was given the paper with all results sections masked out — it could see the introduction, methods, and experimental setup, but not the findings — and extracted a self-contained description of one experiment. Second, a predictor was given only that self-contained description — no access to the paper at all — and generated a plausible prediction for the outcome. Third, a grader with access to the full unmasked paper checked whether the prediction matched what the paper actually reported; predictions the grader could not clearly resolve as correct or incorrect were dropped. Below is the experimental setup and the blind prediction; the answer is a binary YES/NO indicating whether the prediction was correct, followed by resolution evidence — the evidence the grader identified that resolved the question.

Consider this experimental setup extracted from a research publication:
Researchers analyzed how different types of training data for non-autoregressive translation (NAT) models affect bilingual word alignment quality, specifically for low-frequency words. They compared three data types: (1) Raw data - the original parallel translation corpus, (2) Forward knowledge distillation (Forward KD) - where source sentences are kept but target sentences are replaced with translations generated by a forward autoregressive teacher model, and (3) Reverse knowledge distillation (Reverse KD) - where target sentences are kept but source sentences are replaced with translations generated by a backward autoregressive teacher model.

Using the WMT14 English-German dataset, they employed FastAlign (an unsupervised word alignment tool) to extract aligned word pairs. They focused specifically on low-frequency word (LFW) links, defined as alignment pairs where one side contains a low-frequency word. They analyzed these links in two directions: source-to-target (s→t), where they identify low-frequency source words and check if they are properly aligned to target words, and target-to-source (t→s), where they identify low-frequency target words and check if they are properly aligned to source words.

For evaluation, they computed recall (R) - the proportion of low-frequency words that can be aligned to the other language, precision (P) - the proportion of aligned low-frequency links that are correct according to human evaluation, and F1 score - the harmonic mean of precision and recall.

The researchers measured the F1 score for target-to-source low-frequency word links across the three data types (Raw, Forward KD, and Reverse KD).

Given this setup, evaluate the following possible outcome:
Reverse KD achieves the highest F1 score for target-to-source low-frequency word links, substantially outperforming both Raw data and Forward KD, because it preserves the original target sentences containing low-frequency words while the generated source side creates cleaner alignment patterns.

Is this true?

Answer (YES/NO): YES